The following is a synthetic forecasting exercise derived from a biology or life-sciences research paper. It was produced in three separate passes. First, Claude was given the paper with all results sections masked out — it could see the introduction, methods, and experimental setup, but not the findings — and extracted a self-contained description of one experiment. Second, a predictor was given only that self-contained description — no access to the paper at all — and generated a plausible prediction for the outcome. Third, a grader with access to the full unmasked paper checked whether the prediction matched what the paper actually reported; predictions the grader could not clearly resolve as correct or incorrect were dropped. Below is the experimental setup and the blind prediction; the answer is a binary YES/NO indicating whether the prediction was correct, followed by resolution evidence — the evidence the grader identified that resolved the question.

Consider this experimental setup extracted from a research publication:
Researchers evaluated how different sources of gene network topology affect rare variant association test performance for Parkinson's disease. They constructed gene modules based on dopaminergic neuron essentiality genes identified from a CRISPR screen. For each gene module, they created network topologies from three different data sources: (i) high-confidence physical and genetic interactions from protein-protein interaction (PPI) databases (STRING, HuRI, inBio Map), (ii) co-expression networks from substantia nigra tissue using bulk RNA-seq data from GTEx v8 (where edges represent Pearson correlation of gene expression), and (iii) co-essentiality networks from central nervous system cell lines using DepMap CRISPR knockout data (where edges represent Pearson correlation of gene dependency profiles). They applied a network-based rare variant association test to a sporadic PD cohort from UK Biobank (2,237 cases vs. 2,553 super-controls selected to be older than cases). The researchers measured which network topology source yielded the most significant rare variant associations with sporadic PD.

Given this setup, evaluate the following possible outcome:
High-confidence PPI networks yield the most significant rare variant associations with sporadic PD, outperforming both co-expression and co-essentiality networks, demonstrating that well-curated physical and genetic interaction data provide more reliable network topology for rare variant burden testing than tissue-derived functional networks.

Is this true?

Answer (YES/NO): NO